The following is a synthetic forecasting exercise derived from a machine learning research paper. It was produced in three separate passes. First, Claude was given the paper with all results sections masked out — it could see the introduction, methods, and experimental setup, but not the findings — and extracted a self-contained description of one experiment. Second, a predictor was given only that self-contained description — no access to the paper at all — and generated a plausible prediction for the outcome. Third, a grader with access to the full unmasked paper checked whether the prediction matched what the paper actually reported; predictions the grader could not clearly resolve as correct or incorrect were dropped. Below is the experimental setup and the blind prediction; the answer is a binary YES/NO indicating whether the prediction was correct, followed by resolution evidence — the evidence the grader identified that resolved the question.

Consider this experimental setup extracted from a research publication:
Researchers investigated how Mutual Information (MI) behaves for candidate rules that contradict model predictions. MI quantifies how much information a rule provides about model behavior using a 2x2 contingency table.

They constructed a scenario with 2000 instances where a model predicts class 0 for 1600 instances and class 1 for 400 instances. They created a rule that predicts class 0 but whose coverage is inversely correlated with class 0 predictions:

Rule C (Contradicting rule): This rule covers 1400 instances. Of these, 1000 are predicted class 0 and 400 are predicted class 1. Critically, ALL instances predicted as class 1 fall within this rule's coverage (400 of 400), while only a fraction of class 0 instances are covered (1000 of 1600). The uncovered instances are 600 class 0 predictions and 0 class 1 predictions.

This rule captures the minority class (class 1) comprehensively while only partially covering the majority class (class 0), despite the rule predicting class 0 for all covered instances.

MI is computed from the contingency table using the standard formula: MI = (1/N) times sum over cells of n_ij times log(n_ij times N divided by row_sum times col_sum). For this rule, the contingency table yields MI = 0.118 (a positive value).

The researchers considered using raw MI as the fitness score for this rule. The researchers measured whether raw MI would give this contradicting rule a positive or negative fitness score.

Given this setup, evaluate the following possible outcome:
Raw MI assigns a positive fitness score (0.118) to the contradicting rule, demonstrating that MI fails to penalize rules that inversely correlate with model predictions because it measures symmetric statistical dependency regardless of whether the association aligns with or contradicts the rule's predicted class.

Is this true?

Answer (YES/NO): YES